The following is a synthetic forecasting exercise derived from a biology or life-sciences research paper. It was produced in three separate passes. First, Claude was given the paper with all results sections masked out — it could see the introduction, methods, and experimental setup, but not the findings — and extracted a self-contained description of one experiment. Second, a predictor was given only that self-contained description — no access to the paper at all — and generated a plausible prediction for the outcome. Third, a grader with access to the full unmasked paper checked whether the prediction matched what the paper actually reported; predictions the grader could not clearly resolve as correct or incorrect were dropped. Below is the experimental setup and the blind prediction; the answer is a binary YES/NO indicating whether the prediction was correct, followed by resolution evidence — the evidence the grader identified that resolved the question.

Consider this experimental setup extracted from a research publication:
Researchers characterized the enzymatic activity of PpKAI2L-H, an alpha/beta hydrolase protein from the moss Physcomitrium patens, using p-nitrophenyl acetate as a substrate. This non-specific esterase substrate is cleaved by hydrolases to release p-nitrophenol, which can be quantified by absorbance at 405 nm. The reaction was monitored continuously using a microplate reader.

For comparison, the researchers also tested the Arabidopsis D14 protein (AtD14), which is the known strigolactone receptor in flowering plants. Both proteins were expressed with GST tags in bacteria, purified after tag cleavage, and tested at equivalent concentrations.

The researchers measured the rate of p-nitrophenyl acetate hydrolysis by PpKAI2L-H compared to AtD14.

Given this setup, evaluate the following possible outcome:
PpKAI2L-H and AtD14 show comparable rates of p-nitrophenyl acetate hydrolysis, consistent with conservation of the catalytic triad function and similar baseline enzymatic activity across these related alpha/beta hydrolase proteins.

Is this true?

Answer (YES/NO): NO